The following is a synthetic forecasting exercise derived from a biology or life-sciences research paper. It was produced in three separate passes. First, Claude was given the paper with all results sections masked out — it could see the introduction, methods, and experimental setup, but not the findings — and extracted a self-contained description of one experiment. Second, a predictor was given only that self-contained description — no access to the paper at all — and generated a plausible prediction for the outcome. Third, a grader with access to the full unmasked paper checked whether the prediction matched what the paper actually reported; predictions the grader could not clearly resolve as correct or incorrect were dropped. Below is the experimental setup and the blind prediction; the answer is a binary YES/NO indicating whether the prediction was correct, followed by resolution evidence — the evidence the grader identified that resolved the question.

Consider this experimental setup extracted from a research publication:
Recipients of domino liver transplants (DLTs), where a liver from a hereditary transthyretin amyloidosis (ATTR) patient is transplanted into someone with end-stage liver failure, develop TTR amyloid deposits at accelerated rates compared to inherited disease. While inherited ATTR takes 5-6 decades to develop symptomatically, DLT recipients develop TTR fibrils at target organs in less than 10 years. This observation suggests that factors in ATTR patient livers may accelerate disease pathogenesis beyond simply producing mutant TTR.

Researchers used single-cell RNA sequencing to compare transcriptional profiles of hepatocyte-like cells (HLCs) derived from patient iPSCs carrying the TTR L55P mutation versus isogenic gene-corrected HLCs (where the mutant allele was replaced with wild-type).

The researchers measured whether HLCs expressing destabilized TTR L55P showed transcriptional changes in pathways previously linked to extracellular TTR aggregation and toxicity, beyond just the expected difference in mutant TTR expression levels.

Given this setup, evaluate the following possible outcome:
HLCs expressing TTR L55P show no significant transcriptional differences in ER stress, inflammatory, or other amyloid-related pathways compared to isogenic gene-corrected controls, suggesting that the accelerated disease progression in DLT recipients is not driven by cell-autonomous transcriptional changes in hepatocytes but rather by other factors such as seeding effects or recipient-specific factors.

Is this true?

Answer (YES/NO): NO